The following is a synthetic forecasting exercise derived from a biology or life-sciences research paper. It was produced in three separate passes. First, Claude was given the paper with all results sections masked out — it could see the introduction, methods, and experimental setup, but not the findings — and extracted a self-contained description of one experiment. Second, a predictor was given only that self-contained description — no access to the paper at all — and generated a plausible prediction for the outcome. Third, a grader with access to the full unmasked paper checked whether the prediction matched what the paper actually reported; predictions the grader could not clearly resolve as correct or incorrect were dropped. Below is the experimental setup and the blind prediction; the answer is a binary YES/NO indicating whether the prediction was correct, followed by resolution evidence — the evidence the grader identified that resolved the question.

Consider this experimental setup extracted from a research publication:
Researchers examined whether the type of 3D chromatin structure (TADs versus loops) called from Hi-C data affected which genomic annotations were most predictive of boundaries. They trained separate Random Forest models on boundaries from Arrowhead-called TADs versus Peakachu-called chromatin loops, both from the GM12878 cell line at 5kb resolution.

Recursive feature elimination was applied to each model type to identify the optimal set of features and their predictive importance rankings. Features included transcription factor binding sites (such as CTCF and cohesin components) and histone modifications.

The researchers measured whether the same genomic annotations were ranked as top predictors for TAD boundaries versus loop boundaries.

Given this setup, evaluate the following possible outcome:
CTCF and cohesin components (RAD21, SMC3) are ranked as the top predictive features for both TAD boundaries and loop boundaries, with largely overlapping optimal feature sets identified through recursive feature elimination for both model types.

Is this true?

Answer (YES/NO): YES